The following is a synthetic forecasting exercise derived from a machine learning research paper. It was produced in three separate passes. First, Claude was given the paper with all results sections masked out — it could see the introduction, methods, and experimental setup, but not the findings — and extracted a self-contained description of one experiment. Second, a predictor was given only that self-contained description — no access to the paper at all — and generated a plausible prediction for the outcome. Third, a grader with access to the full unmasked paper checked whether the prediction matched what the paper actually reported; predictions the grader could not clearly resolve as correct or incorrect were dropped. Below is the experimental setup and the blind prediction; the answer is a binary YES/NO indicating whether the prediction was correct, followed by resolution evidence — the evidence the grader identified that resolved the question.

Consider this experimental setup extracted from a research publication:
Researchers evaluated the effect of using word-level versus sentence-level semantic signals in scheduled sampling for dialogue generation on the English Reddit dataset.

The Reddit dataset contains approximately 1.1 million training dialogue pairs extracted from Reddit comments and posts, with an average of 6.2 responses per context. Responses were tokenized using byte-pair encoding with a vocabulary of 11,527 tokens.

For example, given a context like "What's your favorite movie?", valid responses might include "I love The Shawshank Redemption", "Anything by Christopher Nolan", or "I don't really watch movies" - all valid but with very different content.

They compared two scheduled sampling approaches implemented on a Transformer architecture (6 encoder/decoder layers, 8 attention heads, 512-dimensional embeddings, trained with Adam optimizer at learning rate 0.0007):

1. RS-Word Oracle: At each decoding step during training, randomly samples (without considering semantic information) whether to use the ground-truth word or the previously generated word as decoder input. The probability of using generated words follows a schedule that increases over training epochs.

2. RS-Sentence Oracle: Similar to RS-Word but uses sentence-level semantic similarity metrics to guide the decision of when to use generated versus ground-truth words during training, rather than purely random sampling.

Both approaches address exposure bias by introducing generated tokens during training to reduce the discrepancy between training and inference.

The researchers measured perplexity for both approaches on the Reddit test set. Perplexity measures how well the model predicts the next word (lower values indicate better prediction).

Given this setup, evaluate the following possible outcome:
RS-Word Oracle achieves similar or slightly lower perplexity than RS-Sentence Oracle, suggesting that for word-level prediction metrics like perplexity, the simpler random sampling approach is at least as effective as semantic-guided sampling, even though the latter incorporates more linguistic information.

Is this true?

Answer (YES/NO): NO